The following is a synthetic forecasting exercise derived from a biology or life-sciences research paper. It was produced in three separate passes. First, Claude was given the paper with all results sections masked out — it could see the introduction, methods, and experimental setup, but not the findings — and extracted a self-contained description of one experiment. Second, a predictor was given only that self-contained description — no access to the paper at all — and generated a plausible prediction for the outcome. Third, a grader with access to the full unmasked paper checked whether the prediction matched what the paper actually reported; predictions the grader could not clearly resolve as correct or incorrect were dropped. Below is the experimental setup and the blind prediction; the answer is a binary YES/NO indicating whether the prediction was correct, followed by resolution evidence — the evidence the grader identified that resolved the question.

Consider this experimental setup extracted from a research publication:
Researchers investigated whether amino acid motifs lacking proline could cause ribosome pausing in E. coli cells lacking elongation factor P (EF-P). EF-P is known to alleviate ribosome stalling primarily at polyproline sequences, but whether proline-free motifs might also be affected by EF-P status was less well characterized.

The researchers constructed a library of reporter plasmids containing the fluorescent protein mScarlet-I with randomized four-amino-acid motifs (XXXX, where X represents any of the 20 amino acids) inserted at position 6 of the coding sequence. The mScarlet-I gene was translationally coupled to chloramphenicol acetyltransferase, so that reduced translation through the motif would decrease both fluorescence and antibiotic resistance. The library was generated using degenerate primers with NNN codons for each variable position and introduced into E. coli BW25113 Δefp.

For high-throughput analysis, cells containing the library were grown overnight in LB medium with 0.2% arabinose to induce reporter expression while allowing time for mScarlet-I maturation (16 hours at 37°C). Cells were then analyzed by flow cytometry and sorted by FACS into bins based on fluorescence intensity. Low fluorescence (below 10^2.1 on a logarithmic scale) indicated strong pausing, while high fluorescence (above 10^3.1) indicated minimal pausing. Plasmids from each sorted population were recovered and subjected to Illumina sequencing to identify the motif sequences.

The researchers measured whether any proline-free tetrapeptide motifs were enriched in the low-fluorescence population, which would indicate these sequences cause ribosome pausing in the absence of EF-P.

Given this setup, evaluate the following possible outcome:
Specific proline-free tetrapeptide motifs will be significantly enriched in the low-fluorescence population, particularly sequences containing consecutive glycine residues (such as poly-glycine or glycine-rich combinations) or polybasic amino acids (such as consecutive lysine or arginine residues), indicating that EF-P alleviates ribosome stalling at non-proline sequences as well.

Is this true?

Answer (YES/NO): NO